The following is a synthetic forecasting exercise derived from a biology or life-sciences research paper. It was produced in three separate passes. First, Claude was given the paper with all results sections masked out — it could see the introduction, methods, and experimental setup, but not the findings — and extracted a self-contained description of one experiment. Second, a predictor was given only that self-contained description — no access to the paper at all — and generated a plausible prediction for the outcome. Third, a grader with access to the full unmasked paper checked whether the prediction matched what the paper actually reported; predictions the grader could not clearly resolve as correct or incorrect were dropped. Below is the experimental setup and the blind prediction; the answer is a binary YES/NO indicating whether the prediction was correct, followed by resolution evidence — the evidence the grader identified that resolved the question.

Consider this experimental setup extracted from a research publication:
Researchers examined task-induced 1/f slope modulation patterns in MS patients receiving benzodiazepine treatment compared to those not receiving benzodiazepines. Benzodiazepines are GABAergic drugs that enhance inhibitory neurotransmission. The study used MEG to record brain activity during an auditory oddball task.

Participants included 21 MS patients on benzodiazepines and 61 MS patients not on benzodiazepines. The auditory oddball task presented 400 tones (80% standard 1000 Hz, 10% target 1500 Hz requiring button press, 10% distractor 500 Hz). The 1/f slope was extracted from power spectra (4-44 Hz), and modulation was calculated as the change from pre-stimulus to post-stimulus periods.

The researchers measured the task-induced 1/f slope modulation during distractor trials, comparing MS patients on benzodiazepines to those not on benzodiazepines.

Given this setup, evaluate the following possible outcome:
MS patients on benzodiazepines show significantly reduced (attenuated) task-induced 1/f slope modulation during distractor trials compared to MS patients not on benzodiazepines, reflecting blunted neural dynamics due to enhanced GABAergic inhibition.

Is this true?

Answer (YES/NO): NO